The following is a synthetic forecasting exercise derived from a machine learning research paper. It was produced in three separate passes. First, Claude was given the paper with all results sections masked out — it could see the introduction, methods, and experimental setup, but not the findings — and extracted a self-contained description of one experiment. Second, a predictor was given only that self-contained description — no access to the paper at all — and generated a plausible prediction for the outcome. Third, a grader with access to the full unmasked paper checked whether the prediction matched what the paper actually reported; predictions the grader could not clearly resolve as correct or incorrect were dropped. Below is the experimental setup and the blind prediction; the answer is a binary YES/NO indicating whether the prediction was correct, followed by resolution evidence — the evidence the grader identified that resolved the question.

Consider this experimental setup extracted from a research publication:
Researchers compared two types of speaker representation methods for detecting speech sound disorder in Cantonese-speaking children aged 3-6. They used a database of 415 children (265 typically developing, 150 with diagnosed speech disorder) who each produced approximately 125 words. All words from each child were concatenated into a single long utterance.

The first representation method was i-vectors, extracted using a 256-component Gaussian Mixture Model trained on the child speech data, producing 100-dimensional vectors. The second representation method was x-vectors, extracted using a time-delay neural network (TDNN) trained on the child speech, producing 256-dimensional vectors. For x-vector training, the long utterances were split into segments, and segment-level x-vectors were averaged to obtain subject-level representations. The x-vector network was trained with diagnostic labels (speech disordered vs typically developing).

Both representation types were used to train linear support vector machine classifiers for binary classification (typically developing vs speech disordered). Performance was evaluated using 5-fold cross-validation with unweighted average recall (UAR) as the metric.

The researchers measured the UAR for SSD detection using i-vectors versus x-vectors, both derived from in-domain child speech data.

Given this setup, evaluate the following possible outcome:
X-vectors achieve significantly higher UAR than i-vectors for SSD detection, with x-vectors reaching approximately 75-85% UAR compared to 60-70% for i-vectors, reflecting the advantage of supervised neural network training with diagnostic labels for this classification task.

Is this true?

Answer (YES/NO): NO